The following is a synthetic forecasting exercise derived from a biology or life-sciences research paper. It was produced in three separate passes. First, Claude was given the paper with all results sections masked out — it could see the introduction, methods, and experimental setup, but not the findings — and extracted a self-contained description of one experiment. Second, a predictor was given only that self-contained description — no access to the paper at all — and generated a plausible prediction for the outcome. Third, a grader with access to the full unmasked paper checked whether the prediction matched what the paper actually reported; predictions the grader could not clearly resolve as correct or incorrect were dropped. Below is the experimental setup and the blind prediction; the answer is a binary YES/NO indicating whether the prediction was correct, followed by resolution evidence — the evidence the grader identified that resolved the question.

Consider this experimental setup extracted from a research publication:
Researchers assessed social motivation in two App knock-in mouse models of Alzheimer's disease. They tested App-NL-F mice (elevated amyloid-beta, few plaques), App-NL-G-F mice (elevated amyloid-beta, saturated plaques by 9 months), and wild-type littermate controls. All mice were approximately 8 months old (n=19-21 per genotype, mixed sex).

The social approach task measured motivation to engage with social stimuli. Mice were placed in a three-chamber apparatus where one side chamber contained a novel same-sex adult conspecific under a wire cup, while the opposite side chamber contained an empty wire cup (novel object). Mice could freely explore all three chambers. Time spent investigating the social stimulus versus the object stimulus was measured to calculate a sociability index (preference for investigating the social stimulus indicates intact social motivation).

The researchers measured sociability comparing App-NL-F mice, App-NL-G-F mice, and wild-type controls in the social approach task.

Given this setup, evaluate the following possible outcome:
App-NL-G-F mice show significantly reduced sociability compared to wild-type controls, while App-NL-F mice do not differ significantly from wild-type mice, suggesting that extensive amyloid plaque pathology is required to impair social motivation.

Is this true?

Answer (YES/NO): NO